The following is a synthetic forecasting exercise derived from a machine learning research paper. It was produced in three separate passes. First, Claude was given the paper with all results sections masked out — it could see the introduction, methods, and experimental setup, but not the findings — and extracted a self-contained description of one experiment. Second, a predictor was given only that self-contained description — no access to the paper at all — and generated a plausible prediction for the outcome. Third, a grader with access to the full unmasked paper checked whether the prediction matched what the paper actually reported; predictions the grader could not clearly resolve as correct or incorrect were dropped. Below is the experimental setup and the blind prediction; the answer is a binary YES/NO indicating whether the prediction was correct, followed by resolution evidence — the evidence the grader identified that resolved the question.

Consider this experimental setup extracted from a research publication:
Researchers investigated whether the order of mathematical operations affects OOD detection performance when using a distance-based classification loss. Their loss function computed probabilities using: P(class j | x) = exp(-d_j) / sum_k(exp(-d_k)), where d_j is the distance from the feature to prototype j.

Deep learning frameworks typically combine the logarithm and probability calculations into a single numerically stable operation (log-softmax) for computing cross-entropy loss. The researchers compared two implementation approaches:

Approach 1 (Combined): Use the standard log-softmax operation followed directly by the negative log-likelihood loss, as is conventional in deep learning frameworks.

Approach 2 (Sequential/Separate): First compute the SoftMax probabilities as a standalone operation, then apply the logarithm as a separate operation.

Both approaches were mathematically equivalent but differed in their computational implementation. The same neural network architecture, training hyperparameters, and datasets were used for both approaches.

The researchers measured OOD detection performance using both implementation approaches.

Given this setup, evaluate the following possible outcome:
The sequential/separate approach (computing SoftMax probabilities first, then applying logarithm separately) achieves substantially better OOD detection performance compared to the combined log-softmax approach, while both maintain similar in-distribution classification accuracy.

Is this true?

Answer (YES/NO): NO